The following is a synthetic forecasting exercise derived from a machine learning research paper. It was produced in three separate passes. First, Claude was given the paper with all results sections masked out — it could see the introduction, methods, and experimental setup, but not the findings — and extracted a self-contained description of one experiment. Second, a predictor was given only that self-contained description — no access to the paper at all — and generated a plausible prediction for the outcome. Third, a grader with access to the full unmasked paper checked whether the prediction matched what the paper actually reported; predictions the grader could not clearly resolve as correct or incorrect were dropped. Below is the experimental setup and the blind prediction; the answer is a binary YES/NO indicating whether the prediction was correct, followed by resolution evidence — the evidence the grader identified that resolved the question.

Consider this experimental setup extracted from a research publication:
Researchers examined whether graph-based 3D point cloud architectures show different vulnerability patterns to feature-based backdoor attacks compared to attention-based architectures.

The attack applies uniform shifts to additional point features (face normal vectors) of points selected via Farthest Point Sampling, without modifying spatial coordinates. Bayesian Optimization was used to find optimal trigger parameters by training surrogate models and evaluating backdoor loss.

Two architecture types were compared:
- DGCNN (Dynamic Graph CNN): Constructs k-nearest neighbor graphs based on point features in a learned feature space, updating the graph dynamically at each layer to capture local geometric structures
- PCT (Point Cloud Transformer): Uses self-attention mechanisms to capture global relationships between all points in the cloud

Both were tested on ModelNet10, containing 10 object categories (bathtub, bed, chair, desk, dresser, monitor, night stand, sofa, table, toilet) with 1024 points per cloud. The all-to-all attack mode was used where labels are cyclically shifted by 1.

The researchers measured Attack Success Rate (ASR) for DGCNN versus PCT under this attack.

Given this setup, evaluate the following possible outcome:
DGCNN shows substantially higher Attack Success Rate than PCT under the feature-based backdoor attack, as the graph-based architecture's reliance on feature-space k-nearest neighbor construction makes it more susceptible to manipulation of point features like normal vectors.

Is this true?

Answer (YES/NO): NO